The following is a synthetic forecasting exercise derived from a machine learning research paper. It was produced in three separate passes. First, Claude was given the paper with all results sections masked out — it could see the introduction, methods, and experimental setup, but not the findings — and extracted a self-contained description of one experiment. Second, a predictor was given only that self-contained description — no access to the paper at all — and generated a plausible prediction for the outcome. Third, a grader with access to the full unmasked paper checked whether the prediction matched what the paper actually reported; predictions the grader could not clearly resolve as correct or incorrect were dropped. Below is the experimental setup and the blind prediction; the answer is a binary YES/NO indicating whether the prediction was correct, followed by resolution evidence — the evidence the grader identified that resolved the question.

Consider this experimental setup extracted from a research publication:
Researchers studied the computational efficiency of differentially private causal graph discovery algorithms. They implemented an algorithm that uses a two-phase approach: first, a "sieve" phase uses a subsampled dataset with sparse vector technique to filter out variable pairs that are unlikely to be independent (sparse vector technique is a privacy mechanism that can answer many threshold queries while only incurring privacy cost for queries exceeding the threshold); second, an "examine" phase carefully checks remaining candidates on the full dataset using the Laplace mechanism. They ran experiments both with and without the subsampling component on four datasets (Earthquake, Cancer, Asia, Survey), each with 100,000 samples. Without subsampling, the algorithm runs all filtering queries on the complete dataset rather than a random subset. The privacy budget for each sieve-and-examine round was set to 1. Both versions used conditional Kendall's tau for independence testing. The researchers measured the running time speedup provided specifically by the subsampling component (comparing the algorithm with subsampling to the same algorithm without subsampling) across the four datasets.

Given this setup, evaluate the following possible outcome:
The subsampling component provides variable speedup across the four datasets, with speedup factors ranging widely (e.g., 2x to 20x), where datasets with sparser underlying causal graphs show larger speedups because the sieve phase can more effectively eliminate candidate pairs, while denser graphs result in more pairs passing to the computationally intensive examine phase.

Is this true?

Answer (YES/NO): NO